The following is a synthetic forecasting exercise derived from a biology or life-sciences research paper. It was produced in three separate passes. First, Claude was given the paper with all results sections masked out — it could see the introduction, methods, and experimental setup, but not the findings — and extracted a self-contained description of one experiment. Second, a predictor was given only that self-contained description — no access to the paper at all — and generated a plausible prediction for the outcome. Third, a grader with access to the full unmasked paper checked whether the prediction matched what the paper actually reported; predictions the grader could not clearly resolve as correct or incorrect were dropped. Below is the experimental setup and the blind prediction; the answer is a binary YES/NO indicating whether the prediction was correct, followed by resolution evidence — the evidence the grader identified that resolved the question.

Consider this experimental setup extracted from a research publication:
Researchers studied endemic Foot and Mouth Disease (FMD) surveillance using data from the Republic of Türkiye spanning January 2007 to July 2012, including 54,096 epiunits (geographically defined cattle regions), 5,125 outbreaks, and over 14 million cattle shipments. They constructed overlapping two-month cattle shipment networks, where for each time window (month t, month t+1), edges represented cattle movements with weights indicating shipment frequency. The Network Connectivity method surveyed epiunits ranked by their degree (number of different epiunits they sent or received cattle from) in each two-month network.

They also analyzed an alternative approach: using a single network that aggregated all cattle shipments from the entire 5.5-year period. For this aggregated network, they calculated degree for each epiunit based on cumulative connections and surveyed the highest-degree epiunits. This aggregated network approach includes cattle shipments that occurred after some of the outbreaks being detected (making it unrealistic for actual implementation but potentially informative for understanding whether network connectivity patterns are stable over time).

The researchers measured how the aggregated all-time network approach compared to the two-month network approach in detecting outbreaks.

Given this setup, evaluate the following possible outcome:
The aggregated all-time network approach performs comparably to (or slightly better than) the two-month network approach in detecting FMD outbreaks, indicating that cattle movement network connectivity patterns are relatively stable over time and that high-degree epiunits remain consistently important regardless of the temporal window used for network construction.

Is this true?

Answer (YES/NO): NO